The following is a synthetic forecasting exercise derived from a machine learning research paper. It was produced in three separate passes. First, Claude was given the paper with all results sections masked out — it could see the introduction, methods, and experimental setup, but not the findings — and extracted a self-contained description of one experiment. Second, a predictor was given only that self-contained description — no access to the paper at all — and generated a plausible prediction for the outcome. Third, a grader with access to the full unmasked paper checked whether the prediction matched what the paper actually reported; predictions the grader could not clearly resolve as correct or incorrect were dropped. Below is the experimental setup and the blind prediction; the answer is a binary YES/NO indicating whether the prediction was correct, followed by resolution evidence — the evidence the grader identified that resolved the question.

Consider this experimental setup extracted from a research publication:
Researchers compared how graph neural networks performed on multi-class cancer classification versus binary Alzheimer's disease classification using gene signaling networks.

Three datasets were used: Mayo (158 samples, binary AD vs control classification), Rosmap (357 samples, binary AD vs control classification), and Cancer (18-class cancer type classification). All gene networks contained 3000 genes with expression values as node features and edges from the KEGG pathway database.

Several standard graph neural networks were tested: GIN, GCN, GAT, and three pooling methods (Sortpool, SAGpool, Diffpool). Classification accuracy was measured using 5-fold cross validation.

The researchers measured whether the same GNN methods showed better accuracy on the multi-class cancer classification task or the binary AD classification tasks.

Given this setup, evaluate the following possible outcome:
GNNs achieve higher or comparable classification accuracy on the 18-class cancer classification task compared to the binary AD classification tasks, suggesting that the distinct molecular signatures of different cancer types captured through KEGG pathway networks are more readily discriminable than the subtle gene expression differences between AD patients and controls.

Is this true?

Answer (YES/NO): YES